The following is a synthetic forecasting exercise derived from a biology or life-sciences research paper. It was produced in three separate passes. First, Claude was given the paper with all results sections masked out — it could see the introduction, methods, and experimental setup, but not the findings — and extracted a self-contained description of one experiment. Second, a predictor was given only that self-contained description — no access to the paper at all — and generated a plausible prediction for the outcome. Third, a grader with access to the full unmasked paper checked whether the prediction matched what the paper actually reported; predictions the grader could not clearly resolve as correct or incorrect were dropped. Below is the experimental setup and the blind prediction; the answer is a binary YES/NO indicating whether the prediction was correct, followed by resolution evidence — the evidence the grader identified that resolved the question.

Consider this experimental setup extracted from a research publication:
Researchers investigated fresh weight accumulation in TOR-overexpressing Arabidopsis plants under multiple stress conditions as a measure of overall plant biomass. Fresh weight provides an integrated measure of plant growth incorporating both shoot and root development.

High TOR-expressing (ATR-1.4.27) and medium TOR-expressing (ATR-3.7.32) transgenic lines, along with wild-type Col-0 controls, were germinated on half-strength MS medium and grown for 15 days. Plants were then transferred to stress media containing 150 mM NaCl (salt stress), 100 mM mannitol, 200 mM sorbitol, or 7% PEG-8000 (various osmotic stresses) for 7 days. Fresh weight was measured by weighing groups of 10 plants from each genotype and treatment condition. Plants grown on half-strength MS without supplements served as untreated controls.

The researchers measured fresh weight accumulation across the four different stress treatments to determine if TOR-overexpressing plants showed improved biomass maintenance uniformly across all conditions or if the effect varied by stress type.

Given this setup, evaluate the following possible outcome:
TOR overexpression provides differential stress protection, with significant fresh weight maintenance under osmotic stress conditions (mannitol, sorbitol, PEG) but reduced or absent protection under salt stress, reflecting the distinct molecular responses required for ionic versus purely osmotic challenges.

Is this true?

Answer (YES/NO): NO